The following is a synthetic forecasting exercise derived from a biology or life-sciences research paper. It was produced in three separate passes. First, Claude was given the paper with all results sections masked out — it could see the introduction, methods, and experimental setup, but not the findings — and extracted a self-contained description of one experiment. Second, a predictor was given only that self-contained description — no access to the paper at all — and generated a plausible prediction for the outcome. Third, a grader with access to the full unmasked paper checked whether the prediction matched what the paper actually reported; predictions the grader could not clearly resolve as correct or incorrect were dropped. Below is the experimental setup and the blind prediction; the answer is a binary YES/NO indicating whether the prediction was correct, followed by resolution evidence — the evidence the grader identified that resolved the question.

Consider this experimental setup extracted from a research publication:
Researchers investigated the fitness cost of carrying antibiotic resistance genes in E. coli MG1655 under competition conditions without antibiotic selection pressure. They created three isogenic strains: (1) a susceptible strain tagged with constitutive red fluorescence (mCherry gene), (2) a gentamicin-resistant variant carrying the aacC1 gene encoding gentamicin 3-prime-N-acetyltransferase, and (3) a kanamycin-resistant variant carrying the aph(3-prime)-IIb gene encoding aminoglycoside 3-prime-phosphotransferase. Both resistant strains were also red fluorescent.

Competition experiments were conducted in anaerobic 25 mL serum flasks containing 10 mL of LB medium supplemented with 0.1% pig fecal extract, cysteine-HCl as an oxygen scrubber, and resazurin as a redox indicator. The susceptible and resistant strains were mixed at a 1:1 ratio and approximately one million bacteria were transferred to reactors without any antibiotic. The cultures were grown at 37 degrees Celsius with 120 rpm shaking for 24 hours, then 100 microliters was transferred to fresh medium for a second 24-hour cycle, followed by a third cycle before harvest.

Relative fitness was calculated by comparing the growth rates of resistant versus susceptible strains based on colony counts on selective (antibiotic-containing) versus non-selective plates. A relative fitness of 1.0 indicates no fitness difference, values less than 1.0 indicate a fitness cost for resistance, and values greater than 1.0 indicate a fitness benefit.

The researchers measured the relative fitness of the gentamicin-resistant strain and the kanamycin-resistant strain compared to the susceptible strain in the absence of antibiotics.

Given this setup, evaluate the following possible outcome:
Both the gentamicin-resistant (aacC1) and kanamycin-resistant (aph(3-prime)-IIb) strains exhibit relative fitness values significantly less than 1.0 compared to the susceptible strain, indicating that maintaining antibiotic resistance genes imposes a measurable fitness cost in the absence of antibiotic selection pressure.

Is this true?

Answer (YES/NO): YES